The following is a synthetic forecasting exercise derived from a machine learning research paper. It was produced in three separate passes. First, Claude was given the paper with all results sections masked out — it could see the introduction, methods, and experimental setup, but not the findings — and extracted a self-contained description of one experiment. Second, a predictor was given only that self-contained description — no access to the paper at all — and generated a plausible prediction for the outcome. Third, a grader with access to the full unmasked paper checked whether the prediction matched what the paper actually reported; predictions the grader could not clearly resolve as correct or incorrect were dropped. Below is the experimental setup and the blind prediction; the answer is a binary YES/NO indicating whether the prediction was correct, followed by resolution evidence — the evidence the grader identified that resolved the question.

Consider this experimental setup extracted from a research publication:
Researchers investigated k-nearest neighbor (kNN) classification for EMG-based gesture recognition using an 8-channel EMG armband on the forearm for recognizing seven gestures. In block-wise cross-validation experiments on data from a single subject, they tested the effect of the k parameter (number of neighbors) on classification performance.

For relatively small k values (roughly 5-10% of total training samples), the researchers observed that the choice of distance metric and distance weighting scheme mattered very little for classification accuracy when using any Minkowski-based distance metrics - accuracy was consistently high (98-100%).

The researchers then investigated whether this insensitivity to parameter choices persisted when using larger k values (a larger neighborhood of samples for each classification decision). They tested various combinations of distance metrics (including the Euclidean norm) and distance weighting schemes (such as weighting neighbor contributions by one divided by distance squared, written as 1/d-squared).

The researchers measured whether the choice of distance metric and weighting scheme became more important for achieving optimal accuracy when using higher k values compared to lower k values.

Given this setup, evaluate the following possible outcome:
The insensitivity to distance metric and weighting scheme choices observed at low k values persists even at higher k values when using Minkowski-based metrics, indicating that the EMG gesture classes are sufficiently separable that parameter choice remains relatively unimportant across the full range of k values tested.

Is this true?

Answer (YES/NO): NO